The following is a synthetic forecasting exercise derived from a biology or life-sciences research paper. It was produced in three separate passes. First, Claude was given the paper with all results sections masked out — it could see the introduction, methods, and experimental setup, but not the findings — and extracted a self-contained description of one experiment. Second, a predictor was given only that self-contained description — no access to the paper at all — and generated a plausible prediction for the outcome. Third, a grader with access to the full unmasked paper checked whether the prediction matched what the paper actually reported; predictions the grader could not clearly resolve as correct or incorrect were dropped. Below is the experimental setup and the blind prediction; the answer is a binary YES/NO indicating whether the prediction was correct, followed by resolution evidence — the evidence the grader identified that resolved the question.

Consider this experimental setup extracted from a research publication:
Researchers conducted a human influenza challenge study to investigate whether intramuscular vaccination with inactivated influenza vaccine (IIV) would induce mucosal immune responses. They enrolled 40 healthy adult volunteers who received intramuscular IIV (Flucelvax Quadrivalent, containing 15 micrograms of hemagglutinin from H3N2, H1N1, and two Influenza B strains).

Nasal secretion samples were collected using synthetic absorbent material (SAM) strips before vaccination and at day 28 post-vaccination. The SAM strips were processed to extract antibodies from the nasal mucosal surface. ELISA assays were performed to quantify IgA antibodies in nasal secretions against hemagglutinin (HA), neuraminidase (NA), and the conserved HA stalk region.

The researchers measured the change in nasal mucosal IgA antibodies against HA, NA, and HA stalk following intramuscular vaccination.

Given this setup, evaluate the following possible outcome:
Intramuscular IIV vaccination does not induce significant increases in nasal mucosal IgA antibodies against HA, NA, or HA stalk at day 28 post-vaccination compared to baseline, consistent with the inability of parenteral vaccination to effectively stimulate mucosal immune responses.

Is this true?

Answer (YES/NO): YES